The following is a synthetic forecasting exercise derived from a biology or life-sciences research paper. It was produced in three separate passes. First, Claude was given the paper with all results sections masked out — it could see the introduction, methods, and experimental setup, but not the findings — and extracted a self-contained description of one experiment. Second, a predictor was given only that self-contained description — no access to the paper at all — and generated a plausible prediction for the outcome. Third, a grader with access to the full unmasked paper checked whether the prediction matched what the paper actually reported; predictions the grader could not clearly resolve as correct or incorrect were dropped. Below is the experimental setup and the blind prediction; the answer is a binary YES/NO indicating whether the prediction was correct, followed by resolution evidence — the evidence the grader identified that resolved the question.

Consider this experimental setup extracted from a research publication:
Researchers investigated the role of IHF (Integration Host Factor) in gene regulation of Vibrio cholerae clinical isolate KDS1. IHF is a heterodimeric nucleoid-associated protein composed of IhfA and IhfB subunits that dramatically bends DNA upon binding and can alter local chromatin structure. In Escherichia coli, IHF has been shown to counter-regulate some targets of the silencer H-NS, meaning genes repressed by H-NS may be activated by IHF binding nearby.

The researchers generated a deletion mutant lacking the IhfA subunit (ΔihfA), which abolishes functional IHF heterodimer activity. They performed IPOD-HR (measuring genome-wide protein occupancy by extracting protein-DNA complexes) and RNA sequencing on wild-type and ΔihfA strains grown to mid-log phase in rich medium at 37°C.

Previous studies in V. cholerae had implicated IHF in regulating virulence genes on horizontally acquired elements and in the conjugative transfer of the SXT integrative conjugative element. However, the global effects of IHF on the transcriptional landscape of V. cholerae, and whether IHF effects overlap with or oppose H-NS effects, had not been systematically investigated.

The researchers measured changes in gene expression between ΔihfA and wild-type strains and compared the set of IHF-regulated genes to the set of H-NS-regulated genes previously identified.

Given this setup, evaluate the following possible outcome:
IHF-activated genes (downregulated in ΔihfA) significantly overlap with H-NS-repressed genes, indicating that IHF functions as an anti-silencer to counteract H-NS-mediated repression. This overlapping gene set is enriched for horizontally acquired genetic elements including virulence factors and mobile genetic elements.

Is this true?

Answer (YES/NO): NO